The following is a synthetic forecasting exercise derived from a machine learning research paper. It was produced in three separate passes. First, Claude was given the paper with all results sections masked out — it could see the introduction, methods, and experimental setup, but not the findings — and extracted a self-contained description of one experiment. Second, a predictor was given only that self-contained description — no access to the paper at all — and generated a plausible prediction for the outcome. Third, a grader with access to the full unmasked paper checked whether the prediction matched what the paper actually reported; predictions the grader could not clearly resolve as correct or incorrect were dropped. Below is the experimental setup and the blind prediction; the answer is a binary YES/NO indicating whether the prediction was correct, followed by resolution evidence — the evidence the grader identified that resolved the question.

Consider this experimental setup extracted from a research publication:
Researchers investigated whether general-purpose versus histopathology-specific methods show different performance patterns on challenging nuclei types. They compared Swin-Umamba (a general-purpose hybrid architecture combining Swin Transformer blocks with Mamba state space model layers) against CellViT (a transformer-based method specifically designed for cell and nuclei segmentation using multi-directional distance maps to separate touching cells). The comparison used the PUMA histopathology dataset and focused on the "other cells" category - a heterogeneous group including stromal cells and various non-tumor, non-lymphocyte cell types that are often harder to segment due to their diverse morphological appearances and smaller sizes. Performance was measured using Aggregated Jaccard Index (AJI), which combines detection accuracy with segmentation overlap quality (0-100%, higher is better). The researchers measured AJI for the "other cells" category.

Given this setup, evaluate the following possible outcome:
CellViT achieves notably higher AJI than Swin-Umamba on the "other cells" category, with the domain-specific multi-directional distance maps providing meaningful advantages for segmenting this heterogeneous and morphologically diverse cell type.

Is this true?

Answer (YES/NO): YES